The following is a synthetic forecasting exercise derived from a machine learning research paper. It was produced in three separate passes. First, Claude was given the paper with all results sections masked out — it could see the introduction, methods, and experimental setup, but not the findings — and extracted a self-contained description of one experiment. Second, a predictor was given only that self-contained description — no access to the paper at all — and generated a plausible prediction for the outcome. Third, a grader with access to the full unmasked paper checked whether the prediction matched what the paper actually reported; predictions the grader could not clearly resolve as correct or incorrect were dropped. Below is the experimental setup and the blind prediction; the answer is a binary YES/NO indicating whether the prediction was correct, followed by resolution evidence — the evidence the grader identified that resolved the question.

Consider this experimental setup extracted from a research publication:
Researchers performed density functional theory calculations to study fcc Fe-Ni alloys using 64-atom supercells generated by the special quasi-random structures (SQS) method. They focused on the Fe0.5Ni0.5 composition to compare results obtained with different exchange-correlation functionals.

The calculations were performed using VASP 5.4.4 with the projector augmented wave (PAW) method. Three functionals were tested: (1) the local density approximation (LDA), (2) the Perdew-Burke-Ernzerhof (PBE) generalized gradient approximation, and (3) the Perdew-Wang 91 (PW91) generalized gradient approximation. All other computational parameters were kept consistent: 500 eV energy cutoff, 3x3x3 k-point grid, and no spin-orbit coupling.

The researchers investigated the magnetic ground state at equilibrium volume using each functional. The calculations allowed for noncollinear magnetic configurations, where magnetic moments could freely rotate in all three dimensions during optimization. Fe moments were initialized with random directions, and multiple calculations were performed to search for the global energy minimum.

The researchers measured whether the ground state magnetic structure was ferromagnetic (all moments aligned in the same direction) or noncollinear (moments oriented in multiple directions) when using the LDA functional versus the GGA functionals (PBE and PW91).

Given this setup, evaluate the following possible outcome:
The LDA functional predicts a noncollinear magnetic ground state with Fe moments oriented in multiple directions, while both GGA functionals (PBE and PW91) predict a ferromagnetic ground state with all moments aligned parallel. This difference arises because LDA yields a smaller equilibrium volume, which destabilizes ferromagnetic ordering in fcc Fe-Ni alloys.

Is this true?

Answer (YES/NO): NO